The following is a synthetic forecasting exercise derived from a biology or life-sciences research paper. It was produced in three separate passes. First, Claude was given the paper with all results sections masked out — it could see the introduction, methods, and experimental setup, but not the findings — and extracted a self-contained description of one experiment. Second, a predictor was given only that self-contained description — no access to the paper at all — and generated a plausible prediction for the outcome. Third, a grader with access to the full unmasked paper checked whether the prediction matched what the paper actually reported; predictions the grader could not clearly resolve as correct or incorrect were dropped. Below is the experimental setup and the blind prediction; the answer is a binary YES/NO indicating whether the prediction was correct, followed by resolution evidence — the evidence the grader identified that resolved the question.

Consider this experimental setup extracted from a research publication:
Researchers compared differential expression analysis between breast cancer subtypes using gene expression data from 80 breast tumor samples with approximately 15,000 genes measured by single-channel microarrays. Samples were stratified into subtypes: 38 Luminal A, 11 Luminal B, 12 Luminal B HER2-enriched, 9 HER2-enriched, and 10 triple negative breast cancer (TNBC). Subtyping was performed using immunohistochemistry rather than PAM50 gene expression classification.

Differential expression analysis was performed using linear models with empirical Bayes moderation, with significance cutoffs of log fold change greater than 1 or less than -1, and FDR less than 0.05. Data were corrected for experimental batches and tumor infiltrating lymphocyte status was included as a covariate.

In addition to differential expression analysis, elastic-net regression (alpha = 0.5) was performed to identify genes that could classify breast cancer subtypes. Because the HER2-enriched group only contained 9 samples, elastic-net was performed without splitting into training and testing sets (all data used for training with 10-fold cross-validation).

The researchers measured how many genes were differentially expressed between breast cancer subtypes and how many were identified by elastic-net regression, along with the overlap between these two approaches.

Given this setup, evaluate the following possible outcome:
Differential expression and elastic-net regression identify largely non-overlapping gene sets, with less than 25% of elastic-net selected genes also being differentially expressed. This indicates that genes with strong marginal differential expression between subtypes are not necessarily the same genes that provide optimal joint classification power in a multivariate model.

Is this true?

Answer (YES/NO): NO